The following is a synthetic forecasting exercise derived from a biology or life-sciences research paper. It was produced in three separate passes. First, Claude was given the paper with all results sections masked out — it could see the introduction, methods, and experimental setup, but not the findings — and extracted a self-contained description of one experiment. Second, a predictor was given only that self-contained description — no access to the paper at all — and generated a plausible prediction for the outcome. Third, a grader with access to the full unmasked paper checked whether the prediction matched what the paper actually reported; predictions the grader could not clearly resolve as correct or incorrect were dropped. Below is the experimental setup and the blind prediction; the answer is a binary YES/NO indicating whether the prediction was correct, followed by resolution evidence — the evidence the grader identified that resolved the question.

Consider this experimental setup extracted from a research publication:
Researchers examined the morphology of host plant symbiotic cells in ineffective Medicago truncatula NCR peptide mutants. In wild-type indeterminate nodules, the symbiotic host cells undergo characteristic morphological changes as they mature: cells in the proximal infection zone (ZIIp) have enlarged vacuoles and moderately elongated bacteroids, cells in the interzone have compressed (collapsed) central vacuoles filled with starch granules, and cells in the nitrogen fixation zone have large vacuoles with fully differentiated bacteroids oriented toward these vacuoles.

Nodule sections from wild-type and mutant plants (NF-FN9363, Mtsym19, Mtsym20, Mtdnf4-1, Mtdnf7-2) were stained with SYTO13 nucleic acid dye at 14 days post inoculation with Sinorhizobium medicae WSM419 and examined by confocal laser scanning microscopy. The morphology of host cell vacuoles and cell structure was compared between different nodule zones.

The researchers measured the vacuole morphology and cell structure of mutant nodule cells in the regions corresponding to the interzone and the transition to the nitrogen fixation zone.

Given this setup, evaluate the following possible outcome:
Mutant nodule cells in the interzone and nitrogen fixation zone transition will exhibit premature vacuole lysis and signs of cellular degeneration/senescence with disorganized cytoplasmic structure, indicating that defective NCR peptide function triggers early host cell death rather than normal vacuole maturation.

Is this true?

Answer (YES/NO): NO